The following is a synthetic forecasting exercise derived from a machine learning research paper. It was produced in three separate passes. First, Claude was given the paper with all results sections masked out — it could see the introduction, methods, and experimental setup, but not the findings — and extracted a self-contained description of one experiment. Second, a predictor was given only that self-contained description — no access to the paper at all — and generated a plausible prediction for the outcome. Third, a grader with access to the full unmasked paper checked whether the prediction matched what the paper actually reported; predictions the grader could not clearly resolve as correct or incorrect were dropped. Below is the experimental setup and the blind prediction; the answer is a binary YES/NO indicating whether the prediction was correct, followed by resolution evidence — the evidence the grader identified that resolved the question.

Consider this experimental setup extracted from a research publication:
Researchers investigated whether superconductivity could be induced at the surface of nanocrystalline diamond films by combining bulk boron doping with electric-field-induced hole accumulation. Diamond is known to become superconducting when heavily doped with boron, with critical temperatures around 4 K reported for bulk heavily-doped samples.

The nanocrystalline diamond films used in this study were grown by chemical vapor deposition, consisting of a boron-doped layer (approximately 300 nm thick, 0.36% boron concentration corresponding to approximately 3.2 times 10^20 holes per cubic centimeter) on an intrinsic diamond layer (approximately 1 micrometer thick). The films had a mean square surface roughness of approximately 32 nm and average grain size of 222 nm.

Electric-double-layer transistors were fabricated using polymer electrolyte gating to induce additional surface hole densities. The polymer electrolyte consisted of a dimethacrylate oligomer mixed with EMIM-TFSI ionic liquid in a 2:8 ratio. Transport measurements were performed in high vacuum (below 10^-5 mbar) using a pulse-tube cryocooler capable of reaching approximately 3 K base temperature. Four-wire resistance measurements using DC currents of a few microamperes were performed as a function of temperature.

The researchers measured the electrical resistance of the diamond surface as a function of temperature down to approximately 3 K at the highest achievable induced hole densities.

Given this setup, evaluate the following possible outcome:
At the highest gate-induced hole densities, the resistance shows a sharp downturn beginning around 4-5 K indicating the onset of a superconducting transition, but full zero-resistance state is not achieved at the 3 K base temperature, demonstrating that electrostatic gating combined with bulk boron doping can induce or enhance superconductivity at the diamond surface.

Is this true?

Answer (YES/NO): NO